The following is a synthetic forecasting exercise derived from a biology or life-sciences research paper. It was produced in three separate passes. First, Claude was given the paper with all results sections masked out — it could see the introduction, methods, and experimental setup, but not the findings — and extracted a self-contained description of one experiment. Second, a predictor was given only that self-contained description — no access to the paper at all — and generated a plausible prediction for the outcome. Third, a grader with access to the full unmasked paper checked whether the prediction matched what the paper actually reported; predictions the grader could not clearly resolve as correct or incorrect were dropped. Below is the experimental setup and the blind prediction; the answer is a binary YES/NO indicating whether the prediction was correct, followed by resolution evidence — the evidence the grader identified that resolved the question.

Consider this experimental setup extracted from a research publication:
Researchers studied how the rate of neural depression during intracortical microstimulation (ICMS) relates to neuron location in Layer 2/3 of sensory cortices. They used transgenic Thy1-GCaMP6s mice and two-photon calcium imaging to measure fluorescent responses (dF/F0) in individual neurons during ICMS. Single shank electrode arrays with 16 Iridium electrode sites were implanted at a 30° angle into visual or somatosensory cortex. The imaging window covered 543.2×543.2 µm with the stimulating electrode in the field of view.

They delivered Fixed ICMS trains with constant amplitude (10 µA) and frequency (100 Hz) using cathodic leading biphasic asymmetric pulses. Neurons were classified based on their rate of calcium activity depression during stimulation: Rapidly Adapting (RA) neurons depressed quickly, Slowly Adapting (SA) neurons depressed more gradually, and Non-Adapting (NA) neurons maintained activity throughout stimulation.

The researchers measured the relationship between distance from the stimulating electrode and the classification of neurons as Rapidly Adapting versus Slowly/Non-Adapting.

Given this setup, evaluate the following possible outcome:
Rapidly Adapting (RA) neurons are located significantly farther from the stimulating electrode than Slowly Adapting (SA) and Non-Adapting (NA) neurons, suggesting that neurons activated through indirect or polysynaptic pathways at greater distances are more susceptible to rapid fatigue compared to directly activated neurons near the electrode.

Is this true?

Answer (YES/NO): YES